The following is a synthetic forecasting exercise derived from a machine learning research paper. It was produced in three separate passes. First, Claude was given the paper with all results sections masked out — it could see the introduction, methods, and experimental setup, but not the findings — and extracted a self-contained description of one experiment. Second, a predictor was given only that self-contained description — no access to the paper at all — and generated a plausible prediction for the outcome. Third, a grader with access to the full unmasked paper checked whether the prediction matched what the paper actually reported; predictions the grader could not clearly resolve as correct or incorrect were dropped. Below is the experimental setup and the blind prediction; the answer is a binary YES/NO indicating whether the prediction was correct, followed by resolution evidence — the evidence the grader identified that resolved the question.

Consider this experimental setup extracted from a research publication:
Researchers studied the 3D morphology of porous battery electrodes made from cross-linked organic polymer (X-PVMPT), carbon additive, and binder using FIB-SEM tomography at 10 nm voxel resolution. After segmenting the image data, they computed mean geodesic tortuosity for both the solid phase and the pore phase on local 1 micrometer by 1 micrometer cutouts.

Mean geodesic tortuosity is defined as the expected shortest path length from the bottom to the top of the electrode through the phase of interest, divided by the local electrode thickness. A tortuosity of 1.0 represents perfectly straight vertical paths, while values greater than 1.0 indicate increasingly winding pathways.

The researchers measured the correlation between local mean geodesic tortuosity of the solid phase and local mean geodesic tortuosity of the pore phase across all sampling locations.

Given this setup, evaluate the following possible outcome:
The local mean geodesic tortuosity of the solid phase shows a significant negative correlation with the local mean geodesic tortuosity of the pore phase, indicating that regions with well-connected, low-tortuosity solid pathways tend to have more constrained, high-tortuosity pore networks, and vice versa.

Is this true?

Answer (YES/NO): YES